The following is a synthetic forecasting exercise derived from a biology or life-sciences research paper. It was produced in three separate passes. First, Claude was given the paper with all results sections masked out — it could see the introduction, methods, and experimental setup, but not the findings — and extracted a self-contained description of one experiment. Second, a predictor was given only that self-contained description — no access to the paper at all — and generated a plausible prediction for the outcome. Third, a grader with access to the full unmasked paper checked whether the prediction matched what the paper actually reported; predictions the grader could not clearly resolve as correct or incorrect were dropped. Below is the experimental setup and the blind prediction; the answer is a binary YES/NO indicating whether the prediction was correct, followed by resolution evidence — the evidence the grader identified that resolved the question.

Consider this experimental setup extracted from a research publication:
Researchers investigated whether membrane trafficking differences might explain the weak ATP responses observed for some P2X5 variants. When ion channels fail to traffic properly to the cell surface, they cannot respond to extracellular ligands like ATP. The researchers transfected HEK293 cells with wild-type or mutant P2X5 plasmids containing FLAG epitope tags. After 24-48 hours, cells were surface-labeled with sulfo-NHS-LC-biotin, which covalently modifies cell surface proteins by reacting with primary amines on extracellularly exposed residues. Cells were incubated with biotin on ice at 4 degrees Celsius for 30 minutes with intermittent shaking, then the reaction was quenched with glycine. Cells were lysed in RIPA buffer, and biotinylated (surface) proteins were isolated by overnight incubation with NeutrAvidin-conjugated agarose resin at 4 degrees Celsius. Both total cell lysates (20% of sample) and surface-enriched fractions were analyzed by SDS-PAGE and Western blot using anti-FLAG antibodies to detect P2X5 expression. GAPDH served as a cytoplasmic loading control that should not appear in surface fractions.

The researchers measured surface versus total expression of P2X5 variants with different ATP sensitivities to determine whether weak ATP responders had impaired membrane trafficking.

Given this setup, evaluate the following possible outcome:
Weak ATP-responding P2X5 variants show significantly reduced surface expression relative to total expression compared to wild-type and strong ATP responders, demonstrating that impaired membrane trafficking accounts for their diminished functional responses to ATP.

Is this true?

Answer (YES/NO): NO